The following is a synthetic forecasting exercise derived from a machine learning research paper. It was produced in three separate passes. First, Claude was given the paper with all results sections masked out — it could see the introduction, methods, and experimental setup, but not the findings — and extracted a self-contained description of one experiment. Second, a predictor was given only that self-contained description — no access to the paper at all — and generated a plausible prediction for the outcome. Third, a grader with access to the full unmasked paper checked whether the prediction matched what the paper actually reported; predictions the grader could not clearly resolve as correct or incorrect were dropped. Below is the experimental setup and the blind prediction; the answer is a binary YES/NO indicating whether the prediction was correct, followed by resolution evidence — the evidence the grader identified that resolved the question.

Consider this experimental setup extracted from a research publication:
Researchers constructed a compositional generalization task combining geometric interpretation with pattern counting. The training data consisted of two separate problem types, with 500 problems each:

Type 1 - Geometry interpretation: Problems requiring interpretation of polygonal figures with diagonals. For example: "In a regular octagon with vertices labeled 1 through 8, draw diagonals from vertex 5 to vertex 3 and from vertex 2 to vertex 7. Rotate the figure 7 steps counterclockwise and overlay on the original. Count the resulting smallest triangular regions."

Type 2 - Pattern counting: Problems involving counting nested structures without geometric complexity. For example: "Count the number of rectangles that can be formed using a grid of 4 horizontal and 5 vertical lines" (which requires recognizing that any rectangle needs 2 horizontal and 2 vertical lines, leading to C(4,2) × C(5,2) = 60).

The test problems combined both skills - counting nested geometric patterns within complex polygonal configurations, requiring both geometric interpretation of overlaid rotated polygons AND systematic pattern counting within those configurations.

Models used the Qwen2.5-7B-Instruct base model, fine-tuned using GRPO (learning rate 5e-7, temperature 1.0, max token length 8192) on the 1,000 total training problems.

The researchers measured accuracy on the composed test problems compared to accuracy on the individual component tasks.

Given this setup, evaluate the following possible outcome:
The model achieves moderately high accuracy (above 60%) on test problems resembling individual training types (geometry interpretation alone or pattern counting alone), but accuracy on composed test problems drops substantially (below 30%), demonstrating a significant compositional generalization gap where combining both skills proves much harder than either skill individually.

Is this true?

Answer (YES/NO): NO